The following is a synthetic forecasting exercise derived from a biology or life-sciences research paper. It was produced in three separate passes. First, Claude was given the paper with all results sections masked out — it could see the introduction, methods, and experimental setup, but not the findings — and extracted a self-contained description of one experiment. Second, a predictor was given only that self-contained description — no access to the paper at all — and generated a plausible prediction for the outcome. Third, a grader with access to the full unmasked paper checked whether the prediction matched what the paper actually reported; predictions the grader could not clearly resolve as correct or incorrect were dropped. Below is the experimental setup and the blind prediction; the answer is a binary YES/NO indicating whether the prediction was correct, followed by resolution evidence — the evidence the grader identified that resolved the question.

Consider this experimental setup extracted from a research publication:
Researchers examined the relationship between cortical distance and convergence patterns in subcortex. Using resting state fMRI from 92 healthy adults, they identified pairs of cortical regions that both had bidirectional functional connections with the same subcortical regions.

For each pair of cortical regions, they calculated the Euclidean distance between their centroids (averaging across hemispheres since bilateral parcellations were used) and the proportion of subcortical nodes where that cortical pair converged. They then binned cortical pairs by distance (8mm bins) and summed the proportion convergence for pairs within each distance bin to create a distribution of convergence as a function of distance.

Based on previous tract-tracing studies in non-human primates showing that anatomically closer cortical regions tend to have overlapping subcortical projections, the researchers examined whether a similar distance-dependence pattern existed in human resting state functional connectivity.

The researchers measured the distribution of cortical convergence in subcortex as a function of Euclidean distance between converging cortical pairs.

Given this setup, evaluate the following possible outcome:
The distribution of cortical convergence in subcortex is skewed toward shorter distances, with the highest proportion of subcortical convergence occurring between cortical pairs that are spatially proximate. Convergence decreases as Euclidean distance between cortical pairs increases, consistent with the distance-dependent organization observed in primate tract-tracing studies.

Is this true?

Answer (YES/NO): NO